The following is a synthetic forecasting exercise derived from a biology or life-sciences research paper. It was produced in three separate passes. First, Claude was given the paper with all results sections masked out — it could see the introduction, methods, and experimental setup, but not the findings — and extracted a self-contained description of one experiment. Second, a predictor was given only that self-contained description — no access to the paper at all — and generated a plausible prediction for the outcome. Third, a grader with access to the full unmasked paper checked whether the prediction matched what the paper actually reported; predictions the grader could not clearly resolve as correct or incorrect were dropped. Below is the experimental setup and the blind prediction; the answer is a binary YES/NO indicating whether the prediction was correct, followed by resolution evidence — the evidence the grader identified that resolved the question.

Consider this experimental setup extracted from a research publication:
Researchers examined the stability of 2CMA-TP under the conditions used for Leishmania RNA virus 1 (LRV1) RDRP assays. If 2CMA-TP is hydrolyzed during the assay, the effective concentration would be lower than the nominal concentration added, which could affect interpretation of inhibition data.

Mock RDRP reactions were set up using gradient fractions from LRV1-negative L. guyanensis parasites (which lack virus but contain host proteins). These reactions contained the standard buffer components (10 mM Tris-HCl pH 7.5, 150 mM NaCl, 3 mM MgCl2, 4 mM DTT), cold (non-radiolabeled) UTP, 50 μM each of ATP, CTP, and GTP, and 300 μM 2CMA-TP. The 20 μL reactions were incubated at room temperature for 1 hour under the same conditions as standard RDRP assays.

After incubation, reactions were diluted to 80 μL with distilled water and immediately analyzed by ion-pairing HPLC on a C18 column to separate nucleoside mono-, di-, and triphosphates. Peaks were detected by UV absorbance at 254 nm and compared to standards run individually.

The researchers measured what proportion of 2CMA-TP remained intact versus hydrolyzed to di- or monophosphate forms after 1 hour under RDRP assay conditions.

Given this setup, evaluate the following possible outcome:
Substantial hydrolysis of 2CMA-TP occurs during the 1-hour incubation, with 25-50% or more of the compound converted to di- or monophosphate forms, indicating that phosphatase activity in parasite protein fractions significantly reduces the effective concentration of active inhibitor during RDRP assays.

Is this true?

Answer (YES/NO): NO